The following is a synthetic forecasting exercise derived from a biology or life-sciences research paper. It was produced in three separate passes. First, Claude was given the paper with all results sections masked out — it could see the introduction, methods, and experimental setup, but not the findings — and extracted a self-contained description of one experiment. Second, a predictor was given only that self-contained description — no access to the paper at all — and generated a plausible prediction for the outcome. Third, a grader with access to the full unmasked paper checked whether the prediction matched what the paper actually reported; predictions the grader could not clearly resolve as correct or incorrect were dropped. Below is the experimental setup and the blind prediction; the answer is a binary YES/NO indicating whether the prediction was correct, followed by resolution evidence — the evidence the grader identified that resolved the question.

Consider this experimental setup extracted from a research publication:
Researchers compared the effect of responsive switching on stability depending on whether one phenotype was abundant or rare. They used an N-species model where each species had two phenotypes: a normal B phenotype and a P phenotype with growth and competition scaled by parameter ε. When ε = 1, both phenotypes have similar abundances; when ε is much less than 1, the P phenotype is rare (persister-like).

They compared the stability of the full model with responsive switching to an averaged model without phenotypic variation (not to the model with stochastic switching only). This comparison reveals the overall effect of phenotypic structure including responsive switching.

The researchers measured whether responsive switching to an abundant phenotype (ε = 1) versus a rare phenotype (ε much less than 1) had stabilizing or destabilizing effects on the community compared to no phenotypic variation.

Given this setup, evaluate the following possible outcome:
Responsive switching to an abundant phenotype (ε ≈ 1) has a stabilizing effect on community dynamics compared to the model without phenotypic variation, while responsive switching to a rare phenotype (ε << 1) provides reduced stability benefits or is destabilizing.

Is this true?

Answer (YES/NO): NO